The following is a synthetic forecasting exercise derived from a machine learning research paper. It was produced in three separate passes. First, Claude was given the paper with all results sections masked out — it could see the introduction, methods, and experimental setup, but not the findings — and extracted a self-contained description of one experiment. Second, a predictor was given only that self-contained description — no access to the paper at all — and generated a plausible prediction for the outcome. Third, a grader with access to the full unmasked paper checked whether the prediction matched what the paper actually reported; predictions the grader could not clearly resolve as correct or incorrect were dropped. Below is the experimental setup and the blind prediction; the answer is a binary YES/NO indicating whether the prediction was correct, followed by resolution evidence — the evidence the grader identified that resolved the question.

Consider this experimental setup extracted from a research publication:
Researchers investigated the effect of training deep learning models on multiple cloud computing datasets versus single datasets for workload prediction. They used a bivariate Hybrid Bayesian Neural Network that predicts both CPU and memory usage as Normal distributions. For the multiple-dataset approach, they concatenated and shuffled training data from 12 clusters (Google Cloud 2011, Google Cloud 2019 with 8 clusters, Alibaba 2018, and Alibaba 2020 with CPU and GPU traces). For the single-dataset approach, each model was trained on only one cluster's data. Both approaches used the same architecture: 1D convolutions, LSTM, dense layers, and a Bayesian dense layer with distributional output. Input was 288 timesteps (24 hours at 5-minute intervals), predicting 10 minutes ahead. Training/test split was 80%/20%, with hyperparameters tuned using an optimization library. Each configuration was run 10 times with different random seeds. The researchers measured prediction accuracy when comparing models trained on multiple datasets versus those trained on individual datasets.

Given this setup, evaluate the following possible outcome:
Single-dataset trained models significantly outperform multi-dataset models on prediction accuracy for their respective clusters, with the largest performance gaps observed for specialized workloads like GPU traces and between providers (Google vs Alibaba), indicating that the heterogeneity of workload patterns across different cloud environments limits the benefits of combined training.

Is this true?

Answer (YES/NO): NO